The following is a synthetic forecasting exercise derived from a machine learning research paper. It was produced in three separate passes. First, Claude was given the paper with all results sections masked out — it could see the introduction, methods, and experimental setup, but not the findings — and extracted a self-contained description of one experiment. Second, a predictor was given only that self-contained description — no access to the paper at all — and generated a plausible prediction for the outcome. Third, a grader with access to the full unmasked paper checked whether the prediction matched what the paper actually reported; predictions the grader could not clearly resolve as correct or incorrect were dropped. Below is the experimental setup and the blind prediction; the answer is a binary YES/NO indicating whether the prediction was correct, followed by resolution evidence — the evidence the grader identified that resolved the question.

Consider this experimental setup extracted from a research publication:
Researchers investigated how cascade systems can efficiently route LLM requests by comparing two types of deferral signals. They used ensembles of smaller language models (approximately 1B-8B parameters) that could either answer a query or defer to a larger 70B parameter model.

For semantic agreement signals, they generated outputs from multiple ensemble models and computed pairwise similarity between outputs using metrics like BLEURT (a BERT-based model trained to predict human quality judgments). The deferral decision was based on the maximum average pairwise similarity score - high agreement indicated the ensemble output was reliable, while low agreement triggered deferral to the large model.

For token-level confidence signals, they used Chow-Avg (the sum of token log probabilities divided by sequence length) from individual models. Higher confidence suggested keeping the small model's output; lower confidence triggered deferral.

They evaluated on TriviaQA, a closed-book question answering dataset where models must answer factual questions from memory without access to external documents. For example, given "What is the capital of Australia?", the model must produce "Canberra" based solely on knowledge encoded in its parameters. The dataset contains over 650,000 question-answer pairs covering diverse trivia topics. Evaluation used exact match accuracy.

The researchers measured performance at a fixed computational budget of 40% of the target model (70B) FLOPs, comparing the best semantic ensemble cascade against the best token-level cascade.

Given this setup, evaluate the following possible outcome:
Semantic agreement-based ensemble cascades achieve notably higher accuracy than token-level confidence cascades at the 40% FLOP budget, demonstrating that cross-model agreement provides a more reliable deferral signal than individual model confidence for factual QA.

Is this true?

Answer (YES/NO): NO